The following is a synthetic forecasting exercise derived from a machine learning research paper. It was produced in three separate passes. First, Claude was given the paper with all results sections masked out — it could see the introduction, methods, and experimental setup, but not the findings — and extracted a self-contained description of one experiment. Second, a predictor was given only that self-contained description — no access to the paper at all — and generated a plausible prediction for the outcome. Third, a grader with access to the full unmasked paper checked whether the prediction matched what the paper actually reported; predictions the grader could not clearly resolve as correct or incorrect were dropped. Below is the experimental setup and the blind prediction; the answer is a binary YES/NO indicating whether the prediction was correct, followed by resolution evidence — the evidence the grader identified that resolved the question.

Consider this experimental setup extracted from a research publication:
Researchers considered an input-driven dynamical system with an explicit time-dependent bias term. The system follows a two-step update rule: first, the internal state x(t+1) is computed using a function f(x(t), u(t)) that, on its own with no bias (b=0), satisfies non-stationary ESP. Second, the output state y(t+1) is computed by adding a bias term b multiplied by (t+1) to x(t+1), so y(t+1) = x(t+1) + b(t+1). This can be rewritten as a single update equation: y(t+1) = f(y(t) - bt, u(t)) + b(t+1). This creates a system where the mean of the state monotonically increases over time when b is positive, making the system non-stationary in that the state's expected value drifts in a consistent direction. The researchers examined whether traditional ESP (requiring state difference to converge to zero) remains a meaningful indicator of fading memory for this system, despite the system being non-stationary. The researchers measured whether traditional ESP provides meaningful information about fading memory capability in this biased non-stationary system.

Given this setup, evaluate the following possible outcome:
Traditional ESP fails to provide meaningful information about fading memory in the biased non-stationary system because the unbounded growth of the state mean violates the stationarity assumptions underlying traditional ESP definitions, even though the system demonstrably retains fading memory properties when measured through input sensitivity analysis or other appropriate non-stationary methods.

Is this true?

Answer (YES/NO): NO